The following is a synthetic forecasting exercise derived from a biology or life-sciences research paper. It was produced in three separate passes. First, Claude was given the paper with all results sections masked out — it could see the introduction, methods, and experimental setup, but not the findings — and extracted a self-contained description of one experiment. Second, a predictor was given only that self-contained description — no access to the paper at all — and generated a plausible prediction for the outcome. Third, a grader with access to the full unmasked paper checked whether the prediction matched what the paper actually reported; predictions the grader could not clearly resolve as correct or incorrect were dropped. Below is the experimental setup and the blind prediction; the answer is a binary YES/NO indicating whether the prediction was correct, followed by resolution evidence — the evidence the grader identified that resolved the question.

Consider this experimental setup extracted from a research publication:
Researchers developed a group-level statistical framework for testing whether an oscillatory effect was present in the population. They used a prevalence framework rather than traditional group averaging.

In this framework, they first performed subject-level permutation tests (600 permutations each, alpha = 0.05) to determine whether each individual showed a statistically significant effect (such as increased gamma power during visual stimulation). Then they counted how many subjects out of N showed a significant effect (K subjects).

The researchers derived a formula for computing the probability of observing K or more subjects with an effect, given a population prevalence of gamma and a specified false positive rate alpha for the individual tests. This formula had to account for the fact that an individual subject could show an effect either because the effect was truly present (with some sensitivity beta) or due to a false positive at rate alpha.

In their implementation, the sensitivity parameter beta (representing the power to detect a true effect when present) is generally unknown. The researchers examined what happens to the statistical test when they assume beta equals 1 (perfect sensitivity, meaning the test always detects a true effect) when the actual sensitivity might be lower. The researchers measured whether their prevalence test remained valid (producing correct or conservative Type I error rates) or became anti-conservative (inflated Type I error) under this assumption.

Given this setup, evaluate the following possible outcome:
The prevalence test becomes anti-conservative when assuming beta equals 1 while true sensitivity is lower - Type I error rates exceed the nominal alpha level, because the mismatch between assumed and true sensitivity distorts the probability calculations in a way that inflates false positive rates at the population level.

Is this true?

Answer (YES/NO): NO